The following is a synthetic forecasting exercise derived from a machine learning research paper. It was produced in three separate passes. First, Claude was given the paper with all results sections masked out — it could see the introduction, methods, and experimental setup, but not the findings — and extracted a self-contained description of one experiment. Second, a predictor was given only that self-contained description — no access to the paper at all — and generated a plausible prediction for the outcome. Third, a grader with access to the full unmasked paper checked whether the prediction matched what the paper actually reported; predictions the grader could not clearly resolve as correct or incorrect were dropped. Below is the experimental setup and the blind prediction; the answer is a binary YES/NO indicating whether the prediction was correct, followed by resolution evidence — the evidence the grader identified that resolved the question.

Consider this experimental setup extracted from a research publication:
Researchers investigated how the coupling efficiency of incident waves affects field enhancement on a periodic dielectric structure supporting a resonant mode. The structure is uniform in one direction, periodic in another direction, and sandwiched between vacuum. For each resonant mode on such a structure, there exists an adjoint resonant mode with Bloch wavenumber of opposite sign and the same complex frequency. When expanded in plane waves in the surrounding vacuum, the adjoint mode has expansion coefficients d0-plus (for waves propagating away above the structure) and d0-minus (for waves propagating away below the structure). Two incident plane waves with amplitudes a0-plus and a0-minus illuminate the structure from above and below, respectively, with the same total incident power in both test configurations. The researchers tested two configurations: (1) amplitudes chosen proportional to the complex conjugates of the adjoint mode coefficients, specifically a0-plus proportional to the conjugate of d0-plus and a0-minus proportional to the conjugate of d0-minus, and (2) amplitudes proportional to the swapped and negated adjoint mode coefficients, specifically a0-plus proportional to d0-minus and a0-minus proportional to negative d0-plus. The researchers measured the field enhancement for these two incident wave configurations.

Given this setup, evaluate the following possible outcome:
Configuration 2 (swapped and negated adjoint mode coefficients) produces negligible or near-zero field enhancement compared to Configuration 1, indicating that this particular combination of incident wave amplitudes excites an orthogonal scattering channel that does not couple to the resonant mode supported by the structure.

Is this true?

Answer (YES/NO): YES